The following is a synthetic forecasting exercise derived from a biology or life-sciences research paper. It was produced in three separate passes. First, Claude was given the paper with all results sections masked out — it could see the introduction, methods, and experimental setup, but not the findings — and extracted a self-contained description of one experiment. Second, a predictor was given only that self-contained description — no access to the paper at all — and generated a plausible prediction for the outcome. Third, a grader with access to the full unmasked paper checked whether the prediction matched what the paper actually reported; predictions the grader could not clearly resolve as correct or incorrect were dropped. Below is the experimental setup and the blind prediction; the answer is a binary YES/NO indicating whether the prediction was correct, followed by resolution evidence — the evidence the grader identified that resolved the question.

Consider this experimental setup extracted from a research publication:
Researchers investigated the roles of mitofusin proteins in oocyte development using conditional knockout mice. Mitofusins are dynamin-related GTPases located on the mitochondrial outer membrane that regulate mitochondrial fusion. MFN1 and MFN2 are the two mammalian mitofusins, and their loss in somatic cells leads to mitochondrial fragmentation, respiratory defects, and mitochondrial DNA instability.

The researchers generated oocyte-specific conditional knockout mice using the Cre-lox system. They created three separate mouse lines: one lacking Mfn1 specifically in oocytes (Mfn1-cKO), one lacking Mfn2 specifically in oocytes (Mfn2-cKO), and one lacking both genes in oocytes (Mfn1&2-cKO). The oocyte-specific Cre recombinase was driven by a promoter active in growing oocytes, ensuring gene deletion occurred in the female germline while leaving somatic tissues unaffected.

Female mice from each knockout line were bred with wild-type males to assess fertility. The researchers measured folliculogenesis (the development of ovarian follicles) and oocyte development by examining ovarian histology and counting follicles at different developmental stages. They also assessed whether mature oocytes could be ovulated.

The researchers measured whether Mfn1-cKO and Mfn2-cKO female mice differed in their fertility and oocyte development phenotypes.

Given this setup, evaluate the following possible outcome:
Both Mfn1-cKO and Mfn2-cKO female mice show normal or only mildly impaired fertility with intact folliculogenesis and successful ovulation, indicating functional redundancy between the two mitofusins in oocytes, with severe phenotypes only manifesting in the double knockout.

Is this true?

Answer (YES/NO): NO